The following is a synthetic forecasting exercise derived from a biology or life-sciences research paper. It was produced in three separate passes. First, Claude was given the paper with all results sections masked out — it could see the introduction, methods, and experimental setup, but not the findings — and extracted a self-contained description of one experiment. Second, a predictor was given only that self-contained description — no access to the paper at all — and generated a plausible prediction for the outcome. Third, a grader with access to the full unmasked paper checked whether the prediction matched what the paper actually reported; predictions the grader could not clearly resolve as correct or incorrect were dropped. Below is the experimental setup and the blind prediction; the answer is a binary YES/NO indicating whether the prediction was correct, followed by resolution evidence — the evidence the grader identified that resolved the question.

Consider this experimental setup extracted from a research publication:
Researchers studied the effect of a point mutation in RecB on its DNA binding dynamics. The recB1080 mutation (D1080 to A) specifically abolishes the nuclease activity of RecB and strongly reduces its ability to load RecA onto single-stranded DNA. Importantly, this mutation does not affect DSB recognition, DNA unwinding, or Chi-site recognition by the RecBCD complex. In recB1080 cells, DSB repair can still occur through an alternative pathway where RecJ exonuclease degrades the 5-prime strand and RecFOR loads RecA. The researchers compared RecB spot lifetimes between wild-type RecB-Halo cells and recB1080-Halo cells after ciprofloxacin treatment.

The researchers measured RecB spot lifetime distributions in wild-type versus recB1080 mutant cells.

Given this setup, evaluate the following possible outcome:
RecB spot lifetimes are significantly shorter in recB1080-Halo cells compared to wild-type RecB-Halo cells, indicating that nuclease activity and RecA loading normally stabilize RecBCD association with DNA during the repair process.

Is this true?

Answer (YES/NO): NO